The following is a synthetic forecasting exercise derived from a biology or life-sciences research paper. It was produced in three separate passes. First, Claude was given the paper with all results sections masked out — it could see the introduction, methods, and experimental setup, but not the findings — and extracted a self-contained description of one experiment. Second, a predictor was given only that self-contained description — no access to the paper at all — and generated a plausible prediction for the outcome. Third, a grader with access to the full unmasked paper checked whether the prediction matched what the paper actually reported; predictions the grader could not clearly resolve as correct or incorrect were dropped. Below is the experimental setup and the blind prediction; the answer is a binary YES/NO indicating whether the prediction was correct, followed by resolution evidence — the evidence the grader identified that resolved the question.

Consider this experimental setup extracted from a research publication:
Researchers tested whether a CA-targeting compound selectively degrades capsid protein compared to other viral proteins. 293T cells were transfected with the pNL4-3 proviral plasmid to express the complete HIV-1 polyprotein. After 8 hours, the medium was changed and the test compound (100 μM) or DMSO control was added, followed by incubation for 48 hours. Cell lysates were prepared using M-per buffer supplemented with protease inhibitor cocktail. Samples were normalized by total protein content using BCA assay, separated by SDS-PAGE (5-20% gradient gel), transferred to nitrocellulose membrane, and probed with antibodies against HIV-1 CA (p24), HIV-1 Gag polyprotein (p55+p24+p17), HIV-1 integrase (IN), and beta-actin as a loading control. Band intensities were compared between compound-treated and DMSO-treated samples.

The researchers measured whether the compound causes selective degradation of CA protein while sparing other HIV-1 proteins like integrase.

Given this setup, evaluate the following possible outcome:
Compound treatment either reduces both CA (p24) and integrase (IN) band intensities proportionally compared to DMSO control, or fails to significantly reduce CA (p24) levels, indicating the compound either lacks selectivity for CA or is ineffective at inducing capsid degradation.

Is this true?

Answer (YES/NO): YES